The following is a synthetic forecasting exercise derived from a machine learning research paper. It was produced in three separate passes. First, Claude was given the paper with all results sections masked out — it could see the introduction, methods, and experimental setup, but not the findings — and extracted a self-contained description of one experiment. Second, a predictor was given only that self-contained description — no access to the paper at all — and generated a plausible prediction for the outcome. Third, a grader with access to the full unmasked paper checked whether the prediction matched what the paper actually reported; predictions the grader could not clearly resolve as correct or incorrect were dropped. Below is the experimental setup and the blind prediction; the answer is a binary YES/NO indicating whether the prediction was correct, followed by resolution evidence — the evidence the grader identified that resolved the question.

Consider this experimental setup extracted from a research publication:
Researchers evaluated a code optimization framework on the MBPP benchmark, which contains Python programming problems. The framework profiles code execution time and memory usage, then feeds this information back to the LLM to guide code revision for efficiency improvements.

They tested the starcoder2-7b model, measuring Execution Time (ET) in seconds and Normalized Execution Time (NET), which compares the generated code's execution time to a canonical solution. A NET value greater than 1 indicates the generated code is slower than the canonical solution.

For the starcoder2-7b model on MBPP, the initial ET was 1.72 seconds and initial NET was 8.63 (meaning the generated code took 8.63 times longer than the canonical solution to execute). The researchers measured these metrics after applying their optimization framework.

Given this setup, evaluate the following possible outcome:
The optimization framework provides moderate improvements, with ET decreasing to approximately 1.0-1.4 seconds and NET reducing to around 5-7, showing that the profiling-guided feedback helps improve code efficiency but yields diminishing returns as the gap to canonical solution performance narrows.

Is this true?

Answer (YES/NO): NO